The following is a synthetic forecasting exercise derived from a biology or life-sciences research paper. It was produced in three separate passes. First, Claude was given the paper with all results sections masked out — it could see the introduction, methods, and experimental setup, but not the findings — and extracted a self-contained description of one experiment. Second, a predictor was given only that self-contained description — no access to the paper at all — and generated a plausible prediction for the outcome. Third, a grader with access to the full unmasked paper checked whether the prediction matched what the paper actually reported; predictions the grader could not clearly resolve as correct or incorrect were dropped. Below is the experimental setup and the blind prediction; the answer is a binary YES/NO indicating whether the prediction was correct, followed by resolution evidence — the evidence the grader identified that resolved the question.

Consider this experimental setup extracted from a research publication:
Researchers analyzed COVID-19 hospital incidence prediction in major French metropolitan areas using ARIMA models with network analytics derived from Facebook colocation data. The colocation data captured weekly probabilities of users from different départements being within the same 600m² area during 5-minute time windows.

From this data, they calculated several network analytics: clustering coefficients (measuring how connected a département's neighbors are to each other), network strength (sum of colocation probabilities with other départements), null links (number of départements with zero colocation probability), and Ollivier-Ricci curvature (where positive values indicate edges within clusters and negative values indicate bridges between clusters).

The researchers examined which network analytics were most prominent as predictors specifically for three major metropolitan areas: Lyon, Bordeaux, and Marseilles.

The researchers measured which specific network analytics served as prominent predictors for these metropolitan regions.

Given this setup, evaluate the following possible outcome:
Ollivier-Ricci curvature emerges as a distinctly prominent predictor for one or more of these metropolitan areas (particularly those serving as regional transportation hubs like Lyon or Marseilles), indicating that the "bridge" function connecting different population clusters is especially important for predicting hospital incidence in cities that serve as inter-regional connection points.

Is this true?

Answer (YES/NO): YES